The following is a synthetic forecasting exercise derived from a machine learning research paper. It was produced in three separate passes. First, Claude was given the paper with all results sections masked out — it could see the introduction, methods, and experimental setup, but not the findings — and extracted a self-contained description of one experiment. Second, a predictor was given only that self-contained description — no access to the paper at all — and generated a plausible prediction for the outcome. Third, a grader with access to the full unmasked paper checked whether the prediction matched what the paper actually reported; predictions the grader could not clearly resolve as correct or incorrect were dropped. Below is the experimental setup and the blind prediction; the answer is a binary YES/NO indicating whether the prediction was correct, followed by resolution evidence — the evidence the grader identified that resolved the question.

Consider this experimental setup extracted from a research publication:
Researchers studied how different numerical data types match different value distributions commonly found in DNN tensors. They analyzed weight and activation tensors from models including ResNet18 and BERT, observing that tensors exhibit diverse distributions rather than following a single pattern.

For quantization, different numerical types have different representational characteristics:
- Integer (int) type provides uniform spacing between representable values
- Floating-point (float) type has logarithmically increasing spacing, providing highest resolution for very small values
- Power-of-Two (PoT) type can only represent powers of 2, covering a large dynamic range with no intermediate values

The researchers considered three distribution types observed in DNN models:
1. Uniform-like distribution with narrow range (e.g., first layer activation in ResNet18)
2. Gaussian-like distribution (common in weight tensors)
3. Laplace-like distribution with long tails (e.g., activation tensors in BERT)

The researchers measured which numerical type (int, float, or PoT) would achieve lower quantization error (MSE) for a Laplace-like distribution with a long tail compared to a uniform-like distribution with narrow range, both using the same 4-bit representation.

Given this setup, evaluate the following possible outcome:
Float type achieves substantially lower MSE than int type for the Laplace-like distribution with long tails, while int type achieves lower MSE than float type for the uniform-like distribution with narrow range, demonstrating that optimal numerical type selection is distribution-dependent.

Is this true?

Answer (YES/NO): NO